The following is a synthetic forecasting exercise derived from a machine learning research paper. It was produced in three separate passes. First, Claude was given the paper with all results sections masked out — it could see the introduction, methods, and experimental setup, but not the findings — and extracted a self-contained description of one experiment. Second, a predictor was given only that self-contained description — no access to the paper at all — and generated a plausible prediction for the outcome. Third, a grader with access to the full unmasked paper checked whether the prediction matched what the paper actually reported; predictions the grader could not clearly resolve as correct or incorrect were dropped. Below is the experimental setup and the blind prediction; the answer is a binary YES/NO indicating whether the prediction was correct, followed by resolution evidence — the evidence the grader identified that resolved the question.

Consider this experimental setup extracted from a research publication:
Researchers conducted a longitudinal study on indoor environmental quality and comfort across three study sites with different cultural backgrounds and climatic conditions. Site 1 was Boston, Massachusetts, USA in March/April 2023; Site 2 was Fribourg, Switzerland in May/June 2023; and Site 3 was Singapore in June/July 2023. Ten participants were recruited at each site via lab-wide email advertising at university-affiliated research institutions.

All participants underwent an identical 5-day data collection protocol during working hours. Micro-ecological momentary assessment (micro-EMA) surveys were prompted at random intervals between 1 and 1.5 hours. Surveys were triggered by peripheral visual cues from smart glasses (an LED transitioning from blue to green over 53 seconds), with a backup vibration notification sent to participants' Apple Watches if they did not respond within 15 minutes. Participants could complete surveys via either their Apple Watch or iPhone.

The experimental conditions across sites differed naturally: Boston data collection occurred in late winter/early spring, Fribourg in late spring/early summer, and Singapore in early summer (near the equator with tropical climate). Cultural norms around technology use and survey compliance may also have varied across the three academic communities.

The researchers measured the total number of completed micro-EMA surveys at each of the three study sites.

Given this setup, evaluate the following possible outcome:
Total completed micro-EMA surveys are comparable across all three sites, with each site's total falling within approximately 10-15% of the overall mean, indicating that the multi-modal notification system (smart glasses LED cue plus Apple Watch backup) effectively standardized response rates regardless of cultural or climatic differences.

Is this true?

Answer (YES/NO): NO